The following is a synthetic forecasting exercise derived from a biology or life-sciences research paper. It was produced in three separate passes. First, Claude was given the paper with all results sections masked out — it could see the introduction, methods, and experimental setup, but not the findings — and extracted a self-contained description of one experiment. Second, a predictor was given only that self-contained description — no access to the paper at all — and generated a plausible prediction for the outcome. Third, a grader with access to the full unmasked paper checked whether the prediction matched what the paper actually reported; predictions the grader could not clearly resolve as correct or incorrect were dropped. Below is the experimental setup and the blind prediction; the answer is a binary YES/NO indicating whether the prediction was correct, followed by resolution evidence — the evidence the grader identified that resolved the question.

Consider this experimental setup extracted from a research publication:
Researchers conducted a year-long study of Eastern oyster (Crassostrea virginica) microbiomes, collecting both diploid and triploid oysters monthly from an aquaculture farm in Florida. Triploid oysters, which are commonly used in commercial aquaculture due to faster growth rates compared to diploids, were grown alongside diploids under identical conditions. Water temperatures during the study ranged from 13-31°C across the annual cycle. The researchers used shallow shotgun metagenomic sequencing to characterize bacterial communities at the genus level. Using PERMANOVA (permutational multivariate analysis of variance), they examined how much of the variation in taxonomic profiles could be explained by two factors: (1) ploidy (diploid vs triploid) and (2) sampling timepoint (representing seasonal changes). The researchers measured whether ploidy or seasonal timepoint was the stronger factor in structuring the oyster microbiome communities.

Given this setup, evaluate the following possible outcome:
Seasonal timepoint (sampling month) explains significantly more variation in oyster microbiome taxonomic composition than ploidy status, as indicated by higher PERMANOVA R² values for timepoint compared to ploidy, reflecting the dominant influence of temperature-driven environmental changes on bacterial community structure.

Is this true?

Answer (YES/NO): YES